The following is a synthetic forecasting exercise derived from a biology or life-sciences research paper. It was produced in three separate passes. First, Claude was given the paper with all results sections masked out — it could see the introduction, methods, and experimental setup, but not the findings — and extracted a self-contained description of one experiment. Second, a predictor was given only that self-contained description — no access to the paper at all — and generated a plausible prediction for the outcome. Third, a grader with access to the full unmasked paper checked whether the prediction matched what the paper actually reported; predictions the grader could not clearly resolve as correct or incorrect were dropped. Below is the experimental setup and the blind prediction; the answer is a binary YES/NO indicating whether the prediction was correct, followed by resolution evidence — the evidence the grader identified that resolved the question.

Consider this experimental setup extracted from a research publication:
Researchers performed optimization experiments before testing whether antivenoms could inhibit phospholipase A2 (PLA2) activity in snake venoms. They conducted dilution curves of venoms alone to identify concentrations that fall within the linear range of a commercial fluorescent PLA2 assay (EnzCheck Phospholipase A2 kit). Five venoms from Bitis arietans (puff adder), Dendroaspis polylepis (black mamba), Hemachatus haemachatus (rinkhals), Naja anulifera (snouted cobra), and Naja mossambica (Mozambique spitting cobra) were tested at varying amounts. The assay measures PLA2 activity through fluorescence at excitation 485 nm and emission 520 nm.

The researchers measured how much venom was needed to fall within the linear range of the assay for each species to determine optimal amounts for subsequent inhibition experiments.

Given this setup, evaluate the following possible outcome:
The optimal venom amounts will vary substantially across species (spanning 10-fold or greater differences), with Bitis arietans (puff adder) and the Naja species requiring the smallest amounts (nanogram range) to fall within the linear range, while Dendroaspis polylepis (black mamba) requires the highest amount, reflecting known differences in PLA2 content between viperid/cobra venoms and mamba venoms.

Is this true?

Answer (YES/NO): NO